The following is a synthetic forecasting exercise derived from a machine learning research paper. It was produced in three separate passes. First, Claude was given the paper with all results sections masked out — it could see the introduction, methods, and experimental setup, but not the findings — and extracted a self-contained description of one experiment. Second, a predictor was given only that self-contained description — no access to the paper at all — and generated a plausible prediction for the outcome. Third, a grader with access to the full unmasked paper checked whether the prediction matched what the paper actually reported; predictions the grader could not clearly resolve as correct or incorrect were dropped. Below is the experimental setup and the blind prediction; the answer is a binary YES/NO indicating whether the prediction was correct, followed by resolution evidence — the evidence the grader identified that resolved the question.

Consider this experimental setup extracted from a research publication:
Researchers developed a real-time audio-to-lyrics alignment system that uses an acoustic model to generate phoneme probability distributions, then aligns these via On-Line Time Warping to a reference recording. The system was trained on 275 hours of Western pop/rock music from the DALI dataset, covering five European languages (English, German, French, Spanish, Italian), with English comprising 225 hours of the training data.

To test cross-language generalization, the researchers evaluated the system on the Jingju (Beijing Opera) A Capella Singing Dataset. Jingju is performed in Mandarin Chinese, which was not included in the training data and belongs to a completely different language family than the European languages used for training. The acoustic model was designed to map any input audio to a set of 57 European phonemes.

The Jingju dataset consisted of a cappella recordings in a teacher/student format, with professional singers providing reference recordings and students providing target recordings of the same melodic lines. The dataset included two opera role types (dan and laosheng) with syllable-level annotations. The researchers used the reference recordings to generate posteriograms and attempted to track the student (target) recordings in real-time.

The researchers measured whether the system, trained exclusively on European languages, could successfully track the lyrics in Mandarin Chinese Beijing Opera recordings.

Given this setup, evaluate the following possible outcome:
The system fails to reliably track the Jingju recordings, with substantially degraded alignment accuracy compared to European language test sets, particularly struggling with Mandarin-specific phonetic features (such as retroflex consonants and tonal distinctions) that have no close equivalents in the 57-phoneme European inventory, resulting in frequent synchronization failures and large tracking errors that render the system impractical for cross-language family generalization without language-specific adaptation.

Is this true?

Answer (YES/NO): NO